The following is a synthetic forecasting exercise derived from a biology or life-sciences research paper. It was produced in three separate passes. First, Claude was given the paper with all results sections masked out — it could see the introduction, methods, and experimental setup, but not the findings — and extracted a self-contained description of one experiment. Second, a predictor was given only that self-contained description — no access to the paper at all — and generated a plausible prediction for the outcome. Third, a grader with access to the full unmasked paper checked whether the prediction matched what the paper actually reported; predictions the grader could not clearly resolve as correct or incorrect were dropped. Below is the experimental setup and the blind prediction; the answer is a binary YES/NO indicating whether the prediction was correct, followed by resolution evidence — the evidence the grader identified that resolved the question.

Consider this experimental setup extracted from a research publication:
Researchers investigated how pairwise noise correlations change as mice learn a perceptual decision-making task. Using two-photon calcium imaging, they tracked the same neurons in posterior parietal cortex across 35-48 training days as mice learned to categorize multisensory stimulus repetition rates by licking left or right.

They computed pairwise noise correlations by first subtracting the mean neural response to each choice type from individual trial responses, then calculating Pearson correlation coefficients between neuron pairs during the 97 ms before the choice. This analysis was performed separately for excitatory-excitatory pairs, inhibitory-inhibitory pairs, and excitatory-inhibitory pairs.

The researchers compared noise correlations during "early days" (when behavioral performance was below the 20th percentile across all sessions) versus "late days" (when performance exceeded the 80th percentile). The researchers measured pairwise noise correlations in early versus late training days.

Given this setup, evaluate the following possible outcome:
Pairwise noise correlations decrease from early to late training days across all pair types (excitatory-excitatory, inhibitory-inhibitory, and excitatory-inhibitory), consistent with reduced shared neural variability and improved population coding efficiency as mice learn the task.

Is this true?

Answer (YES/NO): YES